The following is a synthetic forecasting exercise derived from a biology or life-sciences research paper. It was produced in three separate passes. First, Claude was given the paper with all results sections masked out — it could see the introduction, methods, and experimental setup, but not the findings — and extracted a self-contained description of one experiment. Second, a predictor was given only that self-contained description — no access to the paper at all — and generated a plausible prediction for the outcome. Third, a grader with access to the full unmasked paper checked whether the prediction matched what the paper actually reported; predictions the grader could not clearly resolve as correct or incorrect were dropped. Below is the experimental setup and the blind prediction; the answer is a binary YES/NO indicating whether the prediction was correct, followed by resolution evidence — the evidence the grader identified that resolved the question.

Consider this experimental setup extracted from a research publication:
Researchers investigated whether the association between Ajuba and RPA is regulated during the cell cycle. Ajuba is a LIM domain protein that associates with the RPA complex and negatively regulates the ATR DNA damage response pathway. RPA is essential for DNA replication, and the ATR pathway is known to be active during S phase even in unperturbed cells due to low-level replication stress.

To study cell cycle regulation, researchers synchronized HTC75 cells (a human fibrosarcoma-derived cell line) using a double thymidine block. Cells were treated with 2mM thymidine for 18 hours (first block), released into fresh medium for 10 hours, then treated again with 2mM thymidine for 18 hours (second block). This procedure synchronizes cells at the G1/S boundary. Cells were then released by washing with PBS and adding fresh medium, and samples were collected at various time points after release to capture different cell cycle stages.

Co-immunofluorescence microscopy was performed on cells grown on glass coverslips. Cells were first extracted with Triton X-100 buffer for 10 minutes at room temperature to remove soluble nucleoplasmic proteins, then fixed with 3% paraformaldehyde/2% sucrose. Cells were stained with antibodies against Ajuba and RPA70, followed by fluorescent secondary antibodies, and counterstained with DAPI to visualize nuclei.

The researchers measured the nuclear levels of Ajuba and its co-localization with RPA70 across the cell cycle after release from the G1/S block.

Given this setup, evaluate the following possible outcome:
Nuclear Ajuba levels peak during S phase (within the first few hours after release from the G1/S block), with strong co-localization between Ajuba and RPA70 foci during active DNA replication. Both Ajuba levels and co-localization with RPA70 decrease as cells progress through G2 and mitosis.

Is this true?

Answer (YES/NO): YES